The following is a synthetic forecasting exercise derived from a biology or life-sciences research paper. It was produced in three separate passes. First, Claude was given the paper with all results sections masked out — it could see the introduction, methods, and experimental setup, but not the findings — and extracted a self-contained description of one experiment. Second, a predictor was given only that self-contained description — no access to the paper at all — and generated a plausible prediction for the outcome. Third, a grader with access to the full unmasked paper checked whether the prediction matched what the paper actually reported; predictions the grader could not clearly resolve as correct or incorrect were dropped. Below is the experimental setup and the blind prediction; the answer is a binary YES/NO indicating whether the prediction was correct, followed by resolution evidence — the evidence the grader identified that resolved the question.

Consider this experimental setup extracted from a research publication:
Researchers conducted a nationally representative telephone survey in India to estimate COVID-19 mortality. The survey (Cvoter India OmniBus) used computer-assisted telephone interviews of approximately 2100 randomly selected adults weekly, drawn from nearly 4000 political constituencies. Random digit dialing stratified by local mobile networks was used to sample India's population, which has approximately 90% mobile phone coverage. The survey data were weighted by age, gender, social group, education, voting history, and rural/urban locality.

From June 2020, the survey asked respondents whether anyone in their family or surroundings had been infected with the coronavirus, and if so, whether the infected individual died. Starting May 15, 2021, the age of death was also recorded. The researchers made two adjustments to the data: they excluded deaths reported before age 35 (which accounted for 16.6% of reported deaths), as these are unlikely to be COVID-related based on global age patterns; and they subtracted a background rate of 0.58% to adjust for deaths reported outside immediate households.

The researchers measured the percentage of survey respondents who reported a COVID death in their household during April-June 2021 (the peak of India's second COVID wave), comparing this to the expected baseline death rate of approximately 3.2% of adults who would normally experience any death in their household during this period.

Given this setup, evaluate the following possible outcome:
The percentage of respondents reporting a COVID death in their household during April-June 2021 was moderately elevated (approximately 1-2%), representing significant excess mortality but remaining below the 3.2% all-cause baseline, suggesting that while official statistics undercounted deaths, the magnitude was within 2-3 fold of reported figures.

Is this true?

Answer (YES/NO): NO